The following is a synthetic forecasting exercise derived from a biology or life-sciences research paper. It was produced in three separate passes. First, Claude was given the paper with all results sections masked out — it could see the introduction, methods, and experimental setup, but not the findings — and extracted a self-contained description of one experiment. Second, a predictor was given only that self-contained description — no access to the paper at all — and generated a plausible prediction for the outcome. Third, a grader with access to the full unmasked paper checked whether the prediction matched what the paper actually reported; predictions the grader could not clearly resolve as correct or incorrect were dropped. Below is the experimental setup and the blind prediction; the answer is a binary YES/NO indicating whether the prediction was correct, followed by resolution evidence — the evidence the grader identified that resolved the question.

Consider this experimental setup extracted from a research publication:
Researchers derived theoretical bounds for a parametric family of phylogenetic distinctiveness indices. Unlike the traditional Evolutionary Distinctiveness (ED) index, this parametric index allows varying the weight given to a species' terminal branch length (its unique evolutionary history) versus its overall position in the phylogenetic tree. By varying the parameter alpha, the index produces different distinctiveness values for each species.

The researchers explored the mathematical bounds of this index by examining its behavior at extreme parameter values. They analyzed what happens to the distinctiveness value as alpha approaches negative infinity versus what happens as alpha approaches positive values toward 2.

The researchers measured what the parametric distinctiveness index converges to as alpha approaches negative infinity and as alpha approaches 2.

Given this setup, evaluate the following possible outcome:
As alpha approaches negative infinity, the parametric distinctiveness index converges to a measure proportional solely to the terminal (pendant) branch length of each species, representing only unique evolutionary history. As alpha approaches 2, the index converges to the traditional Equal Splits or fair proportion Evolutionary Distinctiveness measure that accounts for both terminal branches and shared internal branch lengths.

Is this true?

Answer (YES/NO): NO